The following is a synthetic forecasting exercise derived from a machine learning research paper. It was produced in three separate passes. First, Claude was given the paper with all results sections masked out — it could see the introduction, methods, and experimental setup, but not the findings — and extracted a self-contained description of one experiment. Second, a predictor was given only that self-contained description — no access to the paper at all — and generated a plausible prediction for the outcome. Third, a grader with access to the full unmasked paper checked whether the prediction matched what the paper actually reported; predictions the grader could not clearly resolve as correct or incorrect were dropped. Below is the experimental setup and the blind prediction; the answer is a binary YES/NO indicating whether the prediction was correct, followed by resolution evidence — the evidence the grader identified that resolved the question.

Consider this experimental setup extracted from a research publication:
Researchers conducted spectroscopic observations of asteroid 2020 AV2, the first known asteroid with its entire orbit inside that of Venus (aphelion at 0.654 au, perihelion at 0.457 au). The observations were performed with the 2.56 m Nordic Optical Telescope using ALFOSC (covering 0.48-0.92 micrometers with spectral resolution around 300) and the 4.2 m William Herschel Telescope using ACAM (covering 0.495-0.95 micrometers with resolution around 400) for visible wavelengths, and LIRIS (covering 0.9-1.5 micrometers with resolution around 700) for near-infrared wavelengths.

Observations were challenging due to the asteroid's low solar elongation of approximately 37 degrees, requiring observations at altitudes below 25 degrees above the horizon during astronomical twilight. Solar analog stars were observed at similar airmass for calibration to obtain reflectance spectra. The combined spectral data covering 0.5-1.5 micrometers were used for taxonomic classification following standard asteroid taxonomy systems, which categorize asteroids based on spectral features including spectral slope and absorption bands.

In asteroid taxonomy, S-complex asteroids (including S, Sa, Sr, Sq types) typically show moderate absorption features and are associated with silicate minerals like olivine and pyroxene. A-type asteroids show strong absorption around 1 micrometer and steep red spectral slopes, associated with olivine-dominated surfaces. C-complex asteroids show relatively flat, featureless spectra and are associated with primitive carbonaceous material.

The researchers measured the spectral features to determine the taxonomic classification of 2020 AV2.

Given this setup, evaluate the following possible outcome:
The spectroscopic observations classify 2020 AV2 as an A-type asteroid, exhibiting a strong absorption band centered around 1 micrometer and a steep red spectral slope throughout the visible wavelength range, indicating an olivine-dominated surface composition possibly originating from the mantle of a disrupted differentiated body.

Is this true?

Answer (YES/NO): NO